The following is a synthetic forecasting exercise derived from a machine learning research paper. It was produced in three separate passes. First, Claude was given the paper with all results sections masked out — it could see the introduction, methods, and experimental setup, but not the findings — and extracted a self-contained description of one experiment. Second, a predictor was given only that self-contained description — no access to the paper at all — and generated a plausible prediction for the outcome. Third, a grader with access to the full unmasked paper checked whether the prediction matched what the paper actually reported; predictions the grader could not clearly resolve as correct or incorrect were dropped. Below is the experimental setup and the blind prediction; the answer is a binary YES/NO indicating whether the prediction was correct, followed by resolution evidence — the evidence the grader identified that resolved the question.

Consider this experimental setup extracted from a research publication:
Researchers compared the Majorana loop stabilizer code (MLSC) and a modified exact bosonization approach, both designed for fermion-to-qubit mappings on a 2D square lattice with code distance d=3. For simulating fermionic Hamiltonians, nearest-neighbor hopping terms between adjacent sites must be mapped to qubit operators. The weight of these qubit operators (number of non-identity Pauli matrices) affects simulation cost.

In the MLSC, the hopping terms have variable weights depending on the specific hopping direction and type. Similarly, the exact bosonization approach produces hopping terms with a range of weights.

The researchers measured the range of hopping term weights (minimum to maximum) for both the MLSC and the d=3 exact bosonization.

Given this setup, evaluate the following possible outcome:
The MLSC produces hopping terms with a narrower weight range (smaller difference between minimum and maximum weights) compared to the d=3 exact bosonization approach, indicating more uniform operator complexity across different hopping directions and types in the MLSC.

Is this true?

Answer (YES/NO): YES